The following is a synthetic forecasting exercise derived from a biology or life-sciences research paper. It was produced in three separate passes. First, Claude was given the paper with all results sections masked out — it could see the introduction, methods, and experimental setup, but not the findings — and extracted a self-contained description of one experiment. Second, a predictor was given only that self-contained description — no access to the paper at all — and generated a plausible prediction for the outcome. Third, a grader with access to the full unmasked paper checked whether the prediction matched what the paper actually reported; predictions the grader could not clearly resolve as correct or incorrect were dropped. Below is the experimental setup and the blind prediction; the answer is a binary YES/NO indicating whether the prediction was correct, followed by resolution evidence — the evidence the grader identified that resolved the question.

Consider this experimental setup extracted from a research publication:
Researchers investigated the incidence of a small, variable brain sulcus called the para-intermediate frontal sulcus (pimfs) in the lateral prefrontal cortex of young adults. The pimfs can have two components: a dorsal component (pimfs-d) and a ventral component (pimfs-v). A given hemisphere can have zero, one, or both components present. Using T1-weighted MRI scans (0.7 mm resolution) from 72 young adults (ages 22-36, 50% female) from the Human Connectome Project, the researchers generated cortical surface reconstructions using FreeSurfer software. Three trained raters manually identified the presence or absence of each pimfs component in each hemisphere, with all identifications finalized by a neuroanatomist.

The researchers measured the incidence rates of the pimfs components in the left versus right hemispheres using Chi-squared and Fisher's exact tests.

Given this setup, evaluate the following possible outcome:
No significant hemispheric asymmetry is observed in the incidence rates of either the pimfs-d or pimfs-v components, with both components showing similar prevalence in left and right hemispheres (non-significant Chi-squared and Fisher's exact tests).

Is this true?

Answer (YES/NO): YES